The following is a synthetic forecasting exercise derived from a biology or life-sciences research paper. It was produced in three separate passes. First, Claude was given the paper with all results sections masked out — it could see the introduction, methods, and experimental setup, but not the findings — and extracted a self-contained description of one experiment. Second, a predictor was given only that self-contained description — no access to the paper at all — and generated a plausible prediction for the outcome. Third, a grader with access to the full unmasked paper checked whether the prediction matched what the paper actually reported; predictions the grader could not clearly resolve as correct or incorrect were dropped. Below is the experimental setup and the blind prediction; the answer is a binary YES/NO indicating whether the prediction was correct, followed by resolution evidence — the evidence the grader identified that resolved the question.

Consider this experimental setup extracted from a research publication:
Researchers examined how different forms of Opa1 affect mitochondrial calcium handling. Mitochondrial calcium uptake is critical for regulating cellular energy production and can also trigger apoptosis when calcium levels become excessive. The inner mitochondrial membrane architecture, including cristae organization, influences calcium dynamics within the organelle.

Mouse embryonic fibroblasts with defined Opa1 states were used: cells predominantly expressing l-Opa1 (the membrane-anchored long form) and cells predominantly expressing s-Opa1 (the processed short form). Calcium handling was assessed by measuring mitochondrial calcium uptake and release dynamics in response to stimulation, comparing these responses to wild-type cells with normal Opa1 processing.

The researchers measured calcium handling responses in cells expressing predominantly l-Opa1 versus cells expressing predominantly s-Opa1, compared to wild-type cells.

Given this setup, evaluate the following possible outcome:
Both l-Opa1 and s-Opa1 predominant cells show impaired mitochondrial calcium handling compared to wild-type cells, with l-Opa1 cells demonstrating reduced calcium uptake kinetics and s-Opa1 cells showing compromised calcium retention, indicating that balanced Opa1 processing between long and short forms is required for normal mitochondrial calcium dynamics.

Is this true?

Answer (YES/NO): NO